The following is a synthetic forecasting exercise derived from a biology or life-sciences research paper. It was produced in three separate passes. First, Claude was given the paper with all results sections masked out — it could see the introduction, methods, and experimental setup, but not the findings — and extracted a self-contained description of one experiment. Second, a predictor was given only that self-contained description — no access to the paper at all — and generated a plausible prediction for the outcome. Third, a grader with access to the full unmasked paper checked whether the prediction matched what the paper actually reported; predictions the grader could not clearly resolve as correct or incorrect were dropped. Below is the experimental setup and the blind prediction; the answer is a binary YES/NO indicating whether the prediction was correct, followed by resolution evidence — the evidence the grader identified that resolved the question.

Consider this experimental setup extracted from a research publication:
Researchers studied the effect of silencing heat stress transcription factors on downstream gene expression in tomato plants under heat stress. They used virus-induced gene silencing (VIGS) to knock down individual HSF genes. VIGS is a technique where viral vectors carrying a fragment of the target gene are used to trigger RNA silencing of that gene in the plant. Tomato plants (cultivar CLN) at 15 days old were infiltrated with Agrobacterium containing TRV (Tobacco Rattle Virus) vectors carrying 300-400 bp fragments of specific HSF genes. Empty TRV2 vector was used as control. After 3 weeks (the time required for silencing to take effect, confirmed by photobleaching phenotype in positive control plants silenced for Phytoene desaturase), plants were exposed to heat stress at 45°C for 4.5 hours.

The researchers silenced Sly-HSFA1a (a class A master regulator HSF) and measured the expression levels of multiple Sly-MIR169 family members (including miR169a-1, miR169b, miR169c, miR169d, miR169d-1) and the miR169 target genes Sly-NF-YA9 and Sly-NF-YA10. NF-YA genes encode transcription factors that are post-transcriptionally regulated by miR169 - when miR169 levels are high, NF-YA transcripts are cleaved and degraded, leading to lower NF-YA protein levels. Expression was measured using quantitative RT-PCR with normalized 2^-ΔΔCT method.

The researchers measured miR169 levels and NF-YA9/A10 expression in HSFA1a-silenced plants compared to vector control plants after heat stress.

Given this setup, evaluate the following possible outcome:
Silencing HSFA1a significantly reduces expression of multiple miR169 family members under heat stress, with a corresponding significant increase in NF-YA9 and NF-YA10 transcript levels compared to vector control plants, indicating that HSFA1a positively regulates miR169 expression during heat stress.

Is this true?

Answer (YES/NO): NO